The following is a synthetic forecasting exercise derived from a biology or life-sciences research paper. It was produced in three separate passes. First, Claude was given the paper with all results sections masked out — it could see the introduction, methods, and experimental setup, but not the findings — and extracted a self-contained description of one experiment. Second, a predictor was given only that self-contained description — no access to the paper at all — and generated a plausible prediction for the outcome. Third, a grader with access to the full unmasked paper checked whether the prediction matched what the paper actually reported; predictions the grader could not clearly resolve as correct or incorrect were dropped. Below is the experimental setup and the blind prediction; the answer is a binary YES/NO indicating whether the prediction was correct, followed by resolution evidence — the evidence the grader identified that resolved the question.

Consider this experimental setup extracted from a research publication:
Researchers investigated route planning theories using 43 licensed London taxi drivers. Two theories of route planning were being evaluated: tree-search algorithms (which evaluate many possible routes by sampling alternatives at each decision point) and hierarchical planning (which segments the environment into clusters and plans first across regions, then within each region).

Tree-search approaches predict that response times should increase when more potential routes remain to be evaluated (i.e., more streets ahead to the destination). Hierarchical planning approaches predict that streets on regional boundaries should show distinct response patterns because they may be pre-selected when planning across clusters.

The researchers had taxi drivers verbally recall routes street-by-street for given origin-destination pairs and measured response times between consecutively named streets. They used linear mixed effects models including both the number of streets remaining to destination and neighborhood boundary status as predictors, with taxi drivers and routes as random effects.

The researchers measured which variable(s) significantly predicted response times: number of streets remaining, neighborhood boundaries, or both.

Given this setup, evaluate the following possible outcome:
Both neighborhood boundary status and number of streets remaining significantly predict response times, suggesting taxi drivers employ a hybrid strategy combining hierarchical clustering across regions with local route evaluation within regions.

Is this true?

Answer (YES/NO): YES